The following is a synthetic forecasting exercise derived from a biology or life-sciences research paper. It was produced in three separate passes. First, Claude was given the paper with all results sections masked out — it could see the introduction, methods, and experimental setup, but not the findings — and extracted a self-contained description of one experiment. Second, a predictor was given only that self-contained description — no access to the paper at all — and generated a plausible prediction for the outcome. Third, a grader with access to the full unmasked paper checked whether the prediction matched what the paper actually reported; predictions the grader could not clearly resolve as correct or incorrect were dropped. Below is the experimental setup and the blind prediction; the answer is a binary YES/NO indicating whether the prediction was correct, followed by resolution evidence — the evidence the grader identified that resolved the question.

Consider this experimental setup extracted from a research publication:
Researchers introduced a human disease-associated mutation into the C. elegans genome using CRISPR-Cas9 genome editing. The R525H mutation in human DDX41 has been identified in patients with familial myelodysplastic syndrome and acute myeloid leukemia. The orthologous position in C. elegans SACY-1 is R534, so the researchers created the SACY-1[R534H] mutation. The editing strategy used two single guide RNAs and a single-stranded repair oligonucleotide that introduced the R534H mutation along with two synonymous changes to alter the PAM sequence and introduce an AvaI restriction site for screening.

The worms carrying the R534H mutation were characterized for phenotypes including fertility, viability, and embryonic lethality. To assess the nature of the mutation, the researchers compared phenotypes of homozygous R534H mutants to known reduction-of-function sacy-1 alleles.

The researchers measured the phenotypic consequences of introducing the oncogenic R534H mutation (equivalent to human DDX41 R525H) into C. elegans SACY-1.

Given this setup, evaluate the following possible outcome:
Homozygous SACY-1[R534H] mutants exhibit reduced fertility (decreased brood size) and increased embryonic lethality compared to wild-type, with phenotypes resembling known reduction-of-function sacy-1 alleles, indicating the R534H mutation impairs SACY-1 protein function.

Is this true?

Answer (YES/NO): NO